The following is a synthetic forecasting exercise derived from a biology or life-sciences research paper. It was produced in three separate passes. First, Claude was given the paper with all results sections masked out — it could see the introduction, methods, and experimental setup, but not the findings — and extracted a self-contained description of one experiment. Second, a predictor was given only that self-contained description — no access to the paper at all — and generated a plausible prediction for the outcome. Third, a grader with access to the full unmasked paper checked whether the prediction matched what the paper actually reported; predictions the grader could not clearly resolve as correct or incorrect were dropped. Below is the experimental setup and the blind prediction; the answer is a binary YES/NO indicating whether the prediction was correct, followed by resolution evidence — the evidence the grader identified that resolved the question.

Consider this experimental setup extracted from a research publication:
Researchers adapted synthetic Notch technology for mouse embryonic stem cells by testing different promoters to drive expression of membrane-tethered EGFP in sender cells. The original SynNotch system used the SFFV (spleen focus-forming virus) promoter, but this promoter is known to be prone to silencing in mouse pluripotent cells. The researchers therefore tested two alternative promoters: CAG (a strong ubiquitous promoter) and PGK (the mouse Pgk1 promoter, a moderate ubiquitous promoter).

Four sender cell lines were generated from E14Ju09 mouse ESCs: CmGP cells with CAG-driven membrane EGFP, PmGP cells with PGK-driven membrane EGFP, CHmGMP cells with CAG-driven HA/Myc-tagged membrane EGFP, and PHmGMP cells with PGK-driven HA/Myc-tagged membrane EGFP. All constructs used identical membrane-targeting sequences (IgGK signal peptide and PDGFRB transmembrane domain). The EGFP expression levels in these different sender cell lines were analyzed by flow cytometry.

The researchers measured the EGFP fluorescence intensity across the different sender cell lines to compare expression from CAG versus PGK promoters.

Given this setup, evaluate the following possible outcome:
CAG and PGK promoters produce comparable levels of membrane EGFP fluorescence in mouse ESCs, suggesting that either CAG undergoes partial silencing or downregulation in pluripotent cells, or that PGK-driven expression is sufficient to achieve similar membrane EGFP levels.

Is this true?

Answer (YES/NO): YES